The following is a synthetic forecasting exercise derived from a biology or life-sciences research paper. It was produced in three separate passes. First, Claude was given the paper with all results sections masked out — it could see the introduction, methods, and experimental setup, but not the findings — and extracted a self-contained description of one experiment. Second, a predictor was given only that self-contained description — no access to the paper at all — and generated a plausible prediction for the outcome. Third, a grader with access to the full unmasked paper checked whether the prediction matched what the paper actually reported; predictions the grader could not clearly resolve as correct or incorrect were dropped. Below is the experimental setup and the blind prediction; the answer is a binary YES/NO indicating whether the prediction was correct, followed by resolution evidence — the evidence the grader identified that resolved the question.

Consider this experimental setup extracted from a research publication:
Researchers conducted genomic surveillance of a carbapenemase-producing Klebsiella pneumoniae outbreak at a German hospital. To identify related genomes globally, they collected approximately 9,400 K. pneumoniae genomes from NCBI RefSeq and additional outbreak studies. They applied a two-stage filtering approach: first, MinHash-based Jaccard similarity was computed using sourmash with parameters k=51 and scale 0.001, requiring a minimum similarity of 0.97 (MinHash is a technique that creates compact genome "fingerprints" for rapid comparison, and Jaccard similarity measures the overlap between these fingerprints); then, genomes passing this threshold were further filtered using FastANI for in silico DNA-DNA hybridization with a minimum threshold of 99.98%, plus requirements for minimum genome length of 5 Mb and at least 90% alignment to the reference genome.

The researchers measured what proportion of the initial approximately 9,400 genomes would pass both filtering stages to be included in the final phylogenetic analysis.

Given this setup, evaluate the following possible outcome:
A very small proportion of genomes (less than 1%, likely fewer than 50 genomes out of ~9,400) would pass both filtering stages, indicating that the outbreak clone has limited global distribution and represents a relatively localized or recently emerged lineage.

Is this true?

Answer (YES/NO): NO